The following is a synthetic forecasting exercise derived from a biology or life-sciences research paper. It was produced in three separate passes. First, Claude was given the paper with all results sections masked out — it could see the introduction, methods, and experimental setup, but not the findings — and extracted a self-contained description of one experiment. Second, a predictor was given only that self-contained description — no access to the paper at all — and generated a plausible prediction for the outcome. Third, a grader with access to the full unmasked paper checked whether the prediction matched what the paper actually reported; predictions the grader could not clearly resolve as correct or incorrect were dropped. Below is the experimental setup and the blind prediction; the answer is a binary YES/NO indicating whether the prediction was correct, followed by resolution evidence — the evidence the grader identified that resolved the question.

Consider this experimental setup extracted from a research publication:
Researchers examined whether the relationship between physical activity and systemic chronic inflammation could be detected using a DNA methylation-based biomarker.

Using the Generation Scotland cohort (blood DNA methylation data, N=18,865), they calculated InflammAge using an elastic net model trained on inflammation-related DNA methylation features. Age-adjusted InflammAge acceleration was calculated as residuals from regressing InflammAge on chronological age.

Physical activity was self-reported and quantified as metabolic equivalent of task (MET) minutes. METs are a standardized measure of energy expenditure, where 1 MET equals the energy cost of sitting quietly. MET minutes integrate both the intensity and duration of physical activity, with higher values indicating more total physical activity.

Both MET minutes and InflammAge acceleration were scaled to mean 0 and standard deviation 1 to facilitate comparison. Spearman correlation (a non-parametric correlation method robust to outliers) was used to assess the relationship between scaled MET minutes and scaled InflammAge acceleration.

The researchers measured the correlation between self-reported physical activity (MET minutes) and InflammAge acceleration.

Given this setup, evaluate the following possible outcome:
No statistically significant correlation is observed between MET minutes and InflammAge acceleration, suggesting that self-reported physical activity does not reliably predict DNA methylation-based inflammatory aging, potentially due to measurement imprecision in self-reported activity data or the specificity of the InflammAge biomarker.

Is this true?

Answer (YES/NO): YES